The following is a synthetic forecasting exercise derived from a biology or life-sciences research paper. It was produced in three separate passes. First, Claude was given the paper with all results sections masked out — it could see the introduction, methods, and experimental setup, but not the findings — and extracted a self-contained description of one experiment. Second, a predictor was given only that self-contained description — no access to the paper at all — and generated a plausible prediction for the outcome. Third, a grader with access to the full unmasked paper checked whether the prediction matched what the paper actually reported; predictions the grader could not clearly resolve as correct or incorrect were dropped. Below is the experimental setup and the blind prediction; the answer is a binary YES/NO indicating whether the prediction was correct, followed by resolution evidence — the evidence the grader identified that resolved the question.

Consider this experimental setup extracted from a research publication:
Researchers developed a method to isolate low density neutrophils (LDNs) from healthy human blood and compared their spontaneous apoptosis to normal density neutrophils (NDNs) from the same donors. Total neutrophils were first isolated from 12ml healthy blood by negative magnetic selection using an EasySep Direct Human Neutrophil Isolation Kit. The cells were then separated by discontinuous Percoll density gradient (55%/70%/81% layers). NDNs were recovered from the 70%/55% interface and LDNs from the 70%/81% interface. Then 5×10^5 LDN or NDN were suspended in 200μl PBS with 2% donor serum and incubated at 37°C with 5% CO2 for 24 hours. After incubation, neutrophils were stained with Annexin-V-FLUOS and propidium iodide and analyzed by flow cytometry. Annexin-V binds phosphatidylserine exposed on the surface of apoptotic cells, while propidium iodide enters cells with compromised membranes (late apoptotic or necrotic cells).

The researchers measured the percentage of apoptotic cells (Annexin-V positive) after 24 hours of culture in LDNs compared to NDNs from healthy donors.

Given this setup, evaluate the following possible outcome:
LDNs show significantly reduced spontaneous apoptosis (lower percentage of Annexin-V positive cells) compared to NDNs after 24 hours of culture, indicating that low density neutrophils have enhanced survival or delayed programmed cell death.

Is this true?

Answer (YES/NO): NO